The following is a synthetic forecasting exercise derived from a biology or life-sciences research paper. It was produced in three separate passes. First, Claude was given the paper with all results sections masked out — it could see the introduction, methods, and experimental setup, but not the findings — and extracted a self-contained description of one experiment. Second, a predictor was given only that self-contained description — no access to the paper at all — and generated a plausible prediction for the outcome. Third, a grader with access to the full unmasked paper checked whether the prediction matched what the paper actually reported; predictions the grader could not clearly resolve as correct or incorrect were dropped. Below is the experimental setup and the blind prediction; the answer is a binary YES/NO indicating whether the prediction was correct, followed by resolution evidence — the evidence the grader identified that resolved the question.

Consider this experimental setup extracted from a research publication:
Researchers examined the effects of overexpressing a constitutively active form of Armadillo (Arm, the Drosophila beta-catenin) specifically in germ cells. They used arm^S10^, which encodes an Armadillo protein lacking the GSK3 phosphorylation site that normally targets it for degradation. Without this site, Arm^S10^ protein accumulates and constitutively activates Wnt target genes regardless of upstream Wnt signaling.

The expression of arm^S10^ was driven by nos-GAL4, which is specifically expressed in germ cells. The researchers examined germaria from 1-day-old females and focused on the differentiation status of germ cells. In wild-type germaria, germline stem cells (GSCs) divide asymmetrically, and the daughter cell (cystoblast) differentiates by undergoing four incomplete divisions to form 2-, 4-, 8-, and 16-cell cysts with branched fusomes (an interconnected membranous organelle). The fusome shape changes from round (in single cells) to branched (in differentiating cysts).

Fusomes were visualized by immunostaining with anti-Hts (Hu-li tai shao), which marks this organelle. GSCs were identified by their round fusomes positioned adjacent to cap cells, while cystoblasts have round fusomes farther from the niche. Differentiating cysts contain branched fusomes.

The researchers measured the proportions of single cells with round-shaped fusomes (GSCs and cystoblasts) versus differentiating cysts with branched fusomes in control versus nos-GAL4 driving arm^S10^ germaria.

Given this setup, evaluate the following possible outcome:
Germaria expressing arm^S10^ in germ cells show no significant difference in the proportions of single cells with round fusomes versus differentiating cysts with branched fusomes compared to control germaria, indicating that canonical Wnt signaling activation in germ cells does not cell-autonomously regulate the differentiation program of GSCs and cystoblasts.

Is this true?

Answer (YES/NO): NO